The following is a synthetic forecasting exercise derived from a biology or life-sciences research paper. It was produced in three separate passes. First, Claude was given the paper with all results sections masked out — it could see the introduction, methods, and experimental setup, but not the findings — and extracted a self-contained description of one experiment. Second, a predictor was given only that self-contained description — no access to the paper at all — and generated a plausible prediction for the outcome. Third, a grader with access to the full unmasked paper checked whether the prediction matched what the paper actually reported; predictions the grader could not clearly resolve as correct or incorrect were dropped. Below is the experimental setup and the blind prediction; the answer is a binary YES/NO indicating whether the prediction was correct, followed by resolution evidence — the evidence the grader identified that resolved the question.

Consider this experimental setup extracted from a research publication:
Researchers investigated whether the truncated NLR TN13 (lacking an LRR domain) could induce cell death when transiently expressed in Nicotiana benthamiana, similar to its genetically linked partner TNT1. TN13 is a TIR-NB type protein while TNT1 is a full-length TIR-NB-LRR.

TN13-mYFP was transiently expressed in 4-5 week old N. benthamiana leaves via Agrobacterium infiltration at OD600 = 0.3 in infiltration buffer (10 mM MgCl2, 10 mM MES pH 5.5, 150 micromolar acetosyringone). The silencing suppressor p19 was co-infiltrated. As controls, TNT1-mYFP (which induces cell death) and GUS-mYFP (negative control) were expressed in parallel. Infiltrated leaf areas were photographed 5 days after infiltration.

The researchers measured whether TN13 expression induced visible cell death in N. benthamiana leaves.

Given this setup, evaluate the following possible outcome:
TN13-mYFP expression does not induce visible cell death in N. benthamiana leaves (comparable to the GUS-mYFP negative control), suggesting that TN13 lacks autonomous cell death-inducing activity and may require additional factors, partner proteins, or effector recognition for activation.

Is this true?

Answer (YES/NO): YES